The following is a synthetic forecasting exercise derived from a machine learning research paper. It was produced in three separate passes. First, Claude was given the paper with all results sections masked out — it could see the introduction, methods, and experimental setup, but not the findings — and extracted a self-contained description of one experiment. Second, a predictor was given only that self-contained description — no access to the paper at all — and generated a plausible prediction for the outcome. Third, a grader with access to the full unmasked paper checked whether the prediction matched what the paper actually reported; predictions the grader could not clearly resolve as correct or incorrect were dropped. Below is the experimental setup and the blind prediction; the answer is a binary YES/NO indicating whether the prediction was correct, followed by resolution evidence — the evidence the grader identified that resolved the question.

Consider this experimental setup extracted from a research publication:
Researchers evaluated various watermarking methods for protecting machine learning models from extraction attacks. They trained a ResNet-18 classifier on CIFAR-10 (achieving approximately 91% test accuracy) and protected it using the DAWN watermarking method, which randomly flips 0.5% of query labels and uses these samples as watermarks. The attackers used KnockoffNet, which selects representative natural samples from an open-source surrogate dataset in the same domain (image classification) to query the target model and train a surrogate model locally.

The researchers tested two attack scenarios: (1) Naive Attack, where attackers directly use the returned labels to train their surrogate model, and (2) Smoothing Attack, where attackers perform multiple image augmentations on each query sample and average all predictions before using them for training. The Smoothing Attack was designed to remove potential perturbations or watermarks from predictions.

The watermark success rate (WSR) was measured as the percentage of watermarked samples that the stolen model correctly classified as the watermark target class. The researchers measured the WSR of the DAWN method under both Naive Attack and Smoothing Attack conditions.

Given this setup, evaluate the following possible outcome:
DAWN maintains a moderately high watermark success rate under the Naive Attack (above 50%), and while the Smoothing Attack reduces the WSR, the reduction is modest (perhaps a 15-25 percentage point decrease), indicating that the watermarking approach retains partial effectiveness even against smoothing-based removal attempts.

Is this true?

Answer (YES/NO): NO